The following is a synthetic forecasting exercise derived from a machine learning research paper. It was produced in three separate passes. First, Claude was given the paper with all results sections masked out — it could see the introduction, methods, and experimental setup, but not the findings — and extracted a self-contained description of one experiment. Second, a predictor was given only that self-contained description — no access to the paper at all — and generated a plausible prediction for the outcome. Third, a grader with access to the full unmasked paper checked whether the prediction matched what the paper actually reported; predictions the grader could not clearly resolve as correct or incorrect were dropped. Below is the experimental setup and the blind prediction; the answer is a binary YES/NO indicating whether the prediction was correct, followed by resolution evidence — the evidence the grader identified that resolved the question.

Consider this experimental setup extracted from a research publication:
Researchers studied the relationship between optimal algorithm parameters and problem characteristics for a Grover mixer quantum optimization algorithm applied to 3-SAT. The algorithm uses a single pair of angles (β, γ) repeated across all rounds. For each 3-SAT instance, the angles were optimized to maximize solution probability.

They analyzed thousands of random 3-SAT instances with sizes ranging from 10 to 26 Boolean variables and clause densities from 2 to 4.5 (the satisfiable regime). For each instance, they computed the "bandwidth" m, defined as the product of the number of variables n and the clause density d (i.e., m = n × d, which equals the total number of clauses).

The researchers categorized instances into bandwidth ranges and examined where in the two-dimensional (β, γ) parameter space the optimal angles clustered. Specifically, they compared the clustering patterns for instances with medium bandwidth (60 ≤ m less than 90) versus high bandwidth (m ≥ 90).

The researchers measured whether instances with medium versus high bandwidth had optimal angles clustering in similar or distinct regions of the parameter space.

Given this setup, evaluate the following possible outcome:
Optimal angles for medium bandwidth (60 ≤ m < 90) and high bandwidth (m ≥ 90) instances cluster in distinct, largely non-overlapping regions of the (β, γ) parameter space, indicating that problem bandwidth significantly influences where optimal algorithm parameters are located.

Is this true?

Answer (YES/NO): NO